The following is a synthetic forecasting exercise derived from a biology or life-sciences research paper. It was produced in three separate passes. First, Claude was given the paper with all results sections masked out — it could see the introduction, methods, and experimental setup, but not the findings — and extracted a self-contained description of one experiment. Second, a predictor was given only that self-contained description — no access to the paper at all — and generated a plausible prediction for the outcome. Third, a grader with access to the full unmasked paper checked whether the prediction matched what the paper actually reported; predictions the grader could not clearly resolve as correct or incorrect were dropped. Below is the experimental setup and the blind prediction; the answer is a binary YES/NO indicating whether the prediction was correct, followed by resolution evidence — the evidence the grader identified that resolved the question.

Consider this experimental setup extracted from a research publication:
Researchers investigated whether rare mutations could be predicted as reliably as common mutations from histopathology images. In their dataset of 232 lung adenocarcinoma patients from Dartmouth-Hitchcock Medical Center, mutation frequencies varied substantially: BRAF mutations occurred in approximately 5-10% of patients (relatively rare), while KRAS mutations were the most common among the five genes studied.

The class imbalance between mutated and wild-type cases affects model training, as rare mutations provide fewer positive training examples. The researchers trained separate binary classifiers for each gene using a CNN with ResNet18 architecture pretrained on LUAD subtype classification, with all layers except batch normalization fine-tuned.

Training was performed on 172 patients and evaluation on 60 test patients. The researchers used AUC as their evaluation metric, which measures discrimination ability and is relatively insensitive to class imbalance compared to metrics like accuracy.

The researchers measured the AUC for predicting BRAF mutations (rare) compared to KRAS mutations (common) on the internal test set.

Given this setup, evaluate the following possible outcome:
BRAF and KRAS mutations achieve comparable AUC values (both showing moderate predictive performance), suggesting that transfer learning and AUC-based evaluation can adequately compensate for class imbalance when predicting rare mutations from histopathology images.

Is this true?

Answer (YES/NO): NO